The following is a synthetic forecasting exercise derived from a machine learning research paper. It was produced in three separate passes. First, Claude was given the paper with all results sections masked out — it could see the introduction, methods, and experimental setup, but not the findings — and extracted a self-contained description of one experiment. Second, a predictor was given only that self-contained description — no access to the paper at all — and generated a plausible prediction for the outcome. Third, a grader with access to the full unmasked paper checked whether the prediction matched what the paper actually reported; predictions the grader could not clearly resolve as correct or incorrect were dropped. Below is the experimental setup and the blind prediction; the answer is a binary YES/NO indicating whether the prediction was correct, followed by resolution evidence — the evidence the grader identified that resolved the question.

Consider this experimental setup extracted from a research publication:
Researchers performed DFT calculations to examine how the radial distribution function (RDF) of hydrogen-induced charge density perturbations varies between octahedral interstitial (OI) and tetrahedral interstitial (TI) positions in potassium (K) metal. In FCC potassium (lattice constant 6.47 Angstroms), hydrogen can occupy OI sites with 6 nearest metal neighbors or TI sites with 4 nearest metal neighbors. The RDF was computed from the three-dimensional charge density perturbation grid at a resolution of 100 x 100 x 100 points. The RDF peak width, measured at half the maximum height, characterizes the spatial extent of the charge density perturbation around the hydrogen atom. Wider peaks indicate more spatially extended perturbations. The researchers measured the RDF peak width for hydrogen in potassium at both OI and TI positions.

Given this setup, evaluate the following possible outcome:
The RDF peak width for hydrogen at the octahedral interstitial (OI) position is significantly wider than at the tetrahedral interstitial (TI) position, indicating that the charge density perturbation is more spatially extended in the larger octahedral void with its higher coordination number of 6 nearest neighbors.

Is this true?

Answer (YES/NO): YES